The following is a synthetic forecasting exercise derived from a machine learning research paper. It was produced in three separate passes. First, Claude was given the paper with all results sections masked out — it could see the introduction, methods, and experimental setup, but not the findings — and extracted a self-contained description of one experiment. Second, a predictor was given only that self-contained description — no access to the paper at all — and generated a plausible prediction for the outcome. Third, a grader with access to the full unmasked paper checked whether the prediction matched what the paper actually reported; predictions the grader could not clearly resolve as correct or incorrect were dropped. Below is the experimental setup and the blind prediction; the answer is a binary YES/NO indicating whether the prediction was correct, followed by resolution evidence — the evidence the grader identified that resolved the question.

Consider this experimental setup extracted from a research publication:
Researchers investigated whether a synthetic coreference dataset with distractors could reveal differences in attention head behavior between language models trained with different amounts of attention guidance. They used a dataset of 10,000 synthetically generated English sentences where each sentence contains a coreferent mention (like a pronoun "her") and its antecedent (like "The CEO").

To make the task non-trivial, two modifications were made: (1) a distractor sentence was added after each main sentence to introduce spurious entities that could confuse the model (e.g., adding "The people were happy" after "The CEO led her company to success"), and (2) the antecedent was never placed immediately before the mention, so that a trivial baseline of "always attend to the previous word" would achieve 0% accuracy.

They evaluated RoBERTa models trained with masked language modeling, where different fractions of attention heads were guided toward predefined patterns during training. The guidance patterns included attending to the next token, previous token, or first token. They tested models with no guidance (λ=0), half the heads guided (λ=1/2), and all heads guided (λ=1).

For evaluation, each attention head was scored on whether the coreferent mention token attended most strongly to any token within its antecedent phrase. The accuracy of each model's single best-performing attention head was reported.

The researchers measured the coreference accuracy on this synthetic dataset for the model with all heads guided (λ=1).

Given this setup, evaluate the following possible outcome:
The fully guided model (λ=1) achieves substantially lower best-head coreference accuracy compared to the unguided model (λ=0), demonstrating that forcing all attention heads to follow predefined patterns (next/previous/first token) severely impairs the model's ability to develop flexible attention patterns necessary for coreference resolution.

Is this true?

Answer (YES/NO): YES